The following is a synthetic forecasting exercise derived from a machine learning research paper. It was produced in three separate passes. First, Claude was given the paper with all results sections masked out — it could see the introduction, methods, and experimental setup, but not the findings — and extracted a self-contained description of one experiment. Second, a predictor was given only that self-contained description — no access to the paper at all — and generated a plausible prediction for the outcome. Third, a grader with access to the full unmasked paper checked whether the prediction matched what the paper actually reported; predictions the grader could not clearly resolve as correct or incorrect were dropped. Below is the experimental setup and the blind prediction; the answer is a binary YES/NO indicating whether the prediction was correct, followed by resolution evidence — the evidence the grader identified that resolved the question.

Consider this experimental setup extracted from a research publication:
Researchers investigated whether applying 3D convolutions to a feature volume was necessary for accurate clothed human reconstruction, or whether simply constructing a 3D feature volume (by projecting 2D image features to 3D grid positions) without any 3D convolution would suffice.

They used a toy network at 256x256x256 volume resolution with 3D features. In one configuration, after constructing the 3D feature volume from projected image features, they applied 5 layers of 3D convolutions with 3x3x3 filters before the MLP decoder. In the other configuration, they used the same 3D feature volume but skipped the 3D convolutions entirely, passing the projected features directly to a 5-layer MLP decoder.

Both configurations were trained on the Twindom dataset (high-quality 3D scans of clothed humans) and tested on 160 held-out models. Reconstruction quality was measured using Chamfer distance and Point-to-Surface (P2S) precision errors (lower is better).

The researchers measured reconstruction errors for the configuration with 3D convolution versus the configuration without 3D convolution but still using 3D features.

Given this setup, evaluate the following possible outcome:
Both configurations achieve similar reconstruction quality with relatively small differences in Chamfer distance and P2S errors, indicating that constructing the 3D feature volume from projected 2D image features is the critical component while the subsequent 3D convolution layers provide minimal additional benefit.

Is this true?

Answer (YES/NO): NO